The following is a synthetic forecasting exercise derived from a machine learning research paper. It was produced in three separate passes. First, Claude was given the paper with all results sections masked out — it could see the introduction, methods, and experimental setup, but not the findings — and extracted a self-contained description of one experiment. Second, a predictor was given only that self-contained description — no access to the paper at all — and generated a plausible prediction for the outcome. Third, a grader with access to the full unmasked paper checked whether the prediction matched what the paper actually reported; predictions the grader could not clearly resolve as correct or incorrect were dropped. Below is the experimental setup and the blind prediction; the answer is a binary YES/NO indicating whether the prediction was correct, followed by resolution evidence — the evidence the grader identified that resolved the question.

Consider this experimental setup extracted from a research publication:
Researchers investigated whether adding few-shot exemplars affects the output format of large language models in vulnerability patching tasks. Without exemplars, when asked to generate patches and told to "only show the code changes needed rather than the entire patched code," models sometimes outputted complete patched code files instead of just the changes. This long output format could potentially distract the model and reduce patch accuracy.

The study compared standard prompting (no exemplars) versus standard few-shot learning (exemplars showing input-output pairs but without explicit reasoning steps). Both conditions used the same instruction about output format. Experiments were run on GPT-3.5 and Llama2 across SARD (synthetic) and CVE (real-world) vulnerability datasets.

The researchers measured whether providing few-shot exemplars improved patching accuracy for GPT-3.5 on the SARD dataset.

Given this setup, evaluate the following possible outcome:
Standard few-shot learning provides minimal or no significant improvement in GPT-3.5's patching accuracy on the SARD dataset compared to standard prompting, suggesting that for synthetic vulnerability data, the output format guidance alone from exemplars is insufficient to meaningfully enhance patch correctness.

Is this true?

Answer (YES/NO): NO